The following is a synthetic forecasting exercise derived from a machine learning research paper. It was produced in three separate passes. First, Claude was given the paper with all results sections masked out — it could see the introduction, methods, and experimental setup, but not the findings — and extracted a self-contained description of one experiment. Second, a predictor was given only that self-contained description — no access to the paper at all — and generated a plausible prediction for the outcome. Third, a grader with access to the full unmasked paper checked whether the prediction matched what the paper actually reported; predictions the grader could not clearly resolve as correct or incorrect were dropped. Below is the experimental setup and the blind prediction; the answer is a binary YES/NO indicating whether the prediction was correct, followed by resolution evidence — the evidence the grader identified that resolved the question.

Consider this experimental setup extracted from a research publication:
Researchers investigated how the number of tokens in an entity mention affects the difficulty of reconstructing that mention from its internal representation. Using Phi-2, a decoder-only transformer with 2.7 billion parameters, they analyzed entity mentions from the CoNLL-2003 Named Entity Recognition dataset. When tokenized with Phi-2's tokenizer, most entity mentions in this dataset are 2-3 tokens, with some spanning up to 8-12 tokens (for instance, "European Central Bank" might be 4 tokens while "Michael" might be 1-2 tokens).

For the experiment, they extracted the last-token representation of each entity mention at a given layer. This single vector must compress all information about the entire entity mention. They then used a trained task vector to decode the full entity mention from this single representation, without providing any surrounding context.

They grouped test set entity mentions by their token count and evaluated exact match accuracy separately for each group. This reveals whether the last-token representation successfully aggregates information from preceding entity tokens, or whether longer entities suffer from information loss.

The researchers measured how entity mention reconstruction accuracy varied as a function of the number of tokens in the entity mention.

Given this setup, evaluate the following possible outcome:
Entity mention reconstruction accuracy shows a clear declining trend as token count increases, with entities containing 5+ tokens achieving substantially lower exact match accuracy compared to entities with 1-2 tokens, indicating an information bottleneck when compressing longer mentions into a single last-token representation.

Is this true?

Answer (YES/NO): NO